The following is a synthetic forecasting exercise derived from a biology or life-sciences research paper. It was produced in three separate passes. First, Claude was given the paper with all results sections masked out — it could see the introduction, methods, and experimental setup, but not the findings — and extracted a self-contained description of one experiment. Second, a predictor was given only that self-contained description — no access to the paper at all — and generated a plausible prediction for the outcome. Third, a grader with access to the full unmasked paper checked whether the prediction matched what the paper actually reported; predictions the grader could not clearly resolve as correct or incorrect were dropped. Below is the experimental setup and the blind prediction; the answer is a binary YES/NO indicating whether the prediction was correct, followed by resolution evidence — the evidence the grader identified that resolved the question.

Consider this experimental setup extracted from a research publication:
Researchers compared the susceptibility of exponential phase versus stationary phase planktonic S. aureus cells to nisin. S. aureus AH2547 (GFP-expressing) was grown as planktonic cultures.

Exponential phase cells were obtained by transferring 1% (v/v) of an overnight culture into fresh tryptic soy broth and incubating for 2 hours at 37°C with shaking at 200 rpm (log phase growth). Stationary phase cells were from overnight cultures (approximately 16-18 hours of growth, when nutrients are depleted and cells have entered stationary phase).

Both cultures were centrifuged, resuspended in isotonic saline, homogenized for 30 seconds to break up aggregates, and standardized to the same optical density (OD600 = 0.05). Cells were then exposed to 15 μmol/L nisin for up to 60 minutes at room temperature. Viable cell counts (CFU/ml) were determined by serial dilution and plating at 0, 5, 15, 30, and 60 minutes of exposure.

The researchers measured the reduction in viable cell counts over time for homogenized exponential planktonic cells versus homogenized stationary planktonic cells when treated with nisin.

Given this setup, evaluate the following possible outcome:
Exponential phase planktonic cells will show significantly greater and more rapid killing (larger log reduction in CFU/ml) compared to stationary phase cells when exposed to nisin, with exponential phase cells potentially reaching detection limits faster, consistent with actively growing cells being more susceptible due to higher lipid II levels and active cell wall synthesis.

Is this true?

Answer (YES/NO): YES